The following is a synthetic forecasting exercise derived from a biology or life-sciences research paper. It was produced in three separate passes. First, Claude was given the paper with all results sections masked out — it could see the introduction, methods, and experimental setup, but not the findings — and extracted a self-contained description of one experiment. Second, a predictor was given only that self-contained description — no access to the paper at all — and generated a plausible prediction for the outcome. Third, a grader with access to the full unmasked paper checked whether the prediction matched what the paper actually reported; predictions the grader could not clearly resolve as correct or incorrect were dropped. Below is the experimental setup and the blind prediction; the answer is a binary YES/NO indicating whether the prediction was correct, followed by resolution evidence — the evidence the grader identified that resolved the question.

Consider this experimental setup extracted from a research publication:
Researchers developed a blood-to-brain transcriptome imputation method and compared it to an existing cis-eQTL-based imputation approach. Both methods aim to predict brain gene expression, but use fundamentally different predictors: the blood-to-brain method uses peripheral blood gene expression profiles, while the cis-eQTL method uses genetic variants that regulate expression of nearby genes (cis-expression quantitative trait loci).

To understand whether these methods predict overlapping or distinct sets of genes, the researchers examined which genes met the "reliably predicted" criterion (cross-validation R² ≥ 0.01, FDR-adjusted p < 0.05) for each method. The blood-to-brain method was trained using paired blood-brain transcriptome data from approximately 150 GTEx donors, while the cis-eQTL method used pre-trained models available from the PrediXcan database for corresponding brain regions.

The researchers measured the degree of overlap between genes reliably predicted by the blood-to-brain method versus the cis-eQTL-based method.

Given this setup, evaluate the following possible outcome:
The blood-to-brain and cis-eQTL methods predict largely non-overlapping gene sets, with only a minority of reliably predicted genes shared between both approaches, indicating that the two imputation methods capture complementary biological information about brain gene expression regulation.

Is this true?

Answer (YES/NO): YES